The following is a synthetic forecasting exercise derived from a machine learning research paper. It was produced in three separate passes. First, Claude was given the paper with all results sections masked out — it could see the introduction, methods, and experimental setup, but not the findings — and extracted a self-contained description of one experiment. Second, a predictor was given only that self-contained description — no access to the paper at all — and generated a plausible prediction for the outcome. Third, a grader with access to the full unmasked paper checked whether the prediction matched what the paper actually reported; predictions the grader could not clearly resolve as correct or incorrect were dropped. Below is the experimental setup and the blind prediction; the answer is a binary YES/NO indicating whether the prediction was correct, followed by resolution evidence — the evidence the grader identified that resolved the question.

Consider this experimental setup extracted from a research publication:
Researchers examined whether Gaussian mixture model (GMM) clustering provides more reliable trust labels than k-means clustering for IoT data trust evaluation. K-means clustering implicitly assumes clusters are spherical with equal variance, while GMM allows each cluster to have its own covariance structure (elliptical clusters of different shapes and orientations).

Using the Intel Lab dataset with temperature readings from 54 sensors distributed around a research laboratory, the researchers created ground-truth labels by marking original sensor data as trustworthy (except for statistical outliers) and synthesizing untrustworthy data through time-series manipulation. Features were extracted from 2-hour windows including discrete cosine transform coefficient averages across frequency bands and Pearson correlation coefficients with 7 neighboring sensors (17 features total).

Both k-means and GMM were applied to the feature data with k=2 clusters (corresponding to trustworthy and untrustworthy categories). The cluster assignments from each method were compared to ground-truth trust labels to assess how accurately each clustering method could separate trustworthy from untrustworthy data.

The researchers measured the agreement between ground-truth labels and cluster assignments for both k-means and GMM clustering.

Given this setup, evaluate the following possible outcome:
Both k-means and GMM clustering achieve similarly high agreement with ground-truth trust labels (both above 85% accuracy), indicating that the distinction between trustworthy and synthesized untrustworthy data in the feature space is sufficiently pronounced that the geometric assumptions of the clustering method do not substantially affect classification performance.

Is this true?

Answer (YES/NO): NO